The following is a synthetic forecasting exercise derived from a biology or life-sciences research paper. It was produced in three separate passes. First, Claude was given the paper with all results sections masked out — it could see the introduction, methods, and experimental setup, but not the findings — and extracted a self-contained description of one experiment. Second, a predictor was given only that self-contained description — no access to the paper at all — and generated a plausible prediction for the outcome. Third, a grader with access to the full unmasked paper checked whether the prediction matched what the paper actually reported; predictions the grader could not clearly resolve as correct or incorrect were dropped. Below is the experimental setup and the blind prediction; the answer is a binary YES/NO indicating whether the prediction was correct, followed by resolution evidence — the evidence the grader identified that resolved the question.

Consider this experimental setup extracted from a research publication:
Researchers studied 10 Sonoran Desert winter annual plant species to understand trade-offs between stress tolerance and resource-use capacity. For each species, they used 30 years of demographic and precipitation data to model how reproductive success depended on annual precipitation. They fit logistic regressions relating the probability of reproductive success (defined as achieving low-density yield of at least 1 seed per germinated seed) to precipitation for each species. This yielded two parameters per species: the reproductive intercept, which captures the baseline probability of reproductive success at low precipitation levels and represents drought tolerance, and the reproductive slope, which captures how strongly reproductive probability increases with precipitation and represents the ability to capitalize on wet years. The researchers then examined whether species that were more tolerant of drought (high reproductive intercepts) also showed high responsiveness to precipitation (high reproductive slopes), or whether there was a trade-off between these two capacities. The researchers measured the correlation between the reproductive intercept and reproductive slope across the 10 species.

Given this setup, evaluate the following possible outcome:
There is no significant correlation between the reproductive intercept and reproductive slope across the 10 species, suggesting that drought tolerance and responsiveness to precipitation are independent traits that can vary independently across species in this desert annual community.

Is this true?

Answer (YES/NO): NO